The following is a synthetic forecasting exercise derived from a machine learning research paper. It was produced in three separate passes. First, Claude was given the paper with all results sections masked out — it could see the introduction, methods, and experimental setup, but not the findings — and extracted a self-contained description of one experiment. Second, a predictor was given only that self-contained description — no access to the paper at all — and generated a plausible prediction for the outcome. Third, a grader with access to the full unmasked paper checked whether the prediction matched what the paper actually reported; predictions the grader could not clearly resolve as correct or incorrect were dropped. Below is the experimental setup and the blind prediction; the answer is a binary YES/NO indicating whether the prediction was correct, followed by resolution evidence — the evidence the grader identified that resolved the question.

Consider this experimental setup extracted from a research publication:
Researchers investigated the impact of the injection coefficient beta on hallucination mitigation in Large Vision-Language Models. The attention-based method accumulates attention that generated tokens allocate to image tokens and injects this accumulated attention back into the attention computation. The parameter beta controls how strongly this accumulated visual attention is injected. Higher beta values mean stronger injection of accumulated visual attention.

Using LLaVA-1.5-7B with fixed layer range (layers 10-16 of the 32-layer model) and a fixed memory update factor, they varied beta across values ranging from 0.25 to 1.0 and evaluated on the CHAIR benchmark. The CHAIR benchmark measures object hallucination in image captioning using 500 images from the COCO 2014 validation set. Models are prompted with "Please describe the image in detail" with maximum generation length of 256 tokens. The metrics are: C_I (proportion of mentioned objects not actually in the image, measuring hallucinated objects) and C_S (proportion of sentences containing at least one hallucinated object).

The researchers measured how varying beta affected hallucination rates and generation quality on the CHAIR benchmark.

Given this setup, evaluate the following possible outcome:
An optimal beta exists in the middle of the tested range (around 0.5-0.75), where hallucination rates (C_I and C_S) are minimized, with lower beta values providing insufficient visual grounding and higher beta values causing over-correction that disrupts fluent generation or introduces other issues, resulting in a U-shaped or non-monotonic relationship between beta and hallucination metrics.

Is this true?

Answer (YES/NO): NO